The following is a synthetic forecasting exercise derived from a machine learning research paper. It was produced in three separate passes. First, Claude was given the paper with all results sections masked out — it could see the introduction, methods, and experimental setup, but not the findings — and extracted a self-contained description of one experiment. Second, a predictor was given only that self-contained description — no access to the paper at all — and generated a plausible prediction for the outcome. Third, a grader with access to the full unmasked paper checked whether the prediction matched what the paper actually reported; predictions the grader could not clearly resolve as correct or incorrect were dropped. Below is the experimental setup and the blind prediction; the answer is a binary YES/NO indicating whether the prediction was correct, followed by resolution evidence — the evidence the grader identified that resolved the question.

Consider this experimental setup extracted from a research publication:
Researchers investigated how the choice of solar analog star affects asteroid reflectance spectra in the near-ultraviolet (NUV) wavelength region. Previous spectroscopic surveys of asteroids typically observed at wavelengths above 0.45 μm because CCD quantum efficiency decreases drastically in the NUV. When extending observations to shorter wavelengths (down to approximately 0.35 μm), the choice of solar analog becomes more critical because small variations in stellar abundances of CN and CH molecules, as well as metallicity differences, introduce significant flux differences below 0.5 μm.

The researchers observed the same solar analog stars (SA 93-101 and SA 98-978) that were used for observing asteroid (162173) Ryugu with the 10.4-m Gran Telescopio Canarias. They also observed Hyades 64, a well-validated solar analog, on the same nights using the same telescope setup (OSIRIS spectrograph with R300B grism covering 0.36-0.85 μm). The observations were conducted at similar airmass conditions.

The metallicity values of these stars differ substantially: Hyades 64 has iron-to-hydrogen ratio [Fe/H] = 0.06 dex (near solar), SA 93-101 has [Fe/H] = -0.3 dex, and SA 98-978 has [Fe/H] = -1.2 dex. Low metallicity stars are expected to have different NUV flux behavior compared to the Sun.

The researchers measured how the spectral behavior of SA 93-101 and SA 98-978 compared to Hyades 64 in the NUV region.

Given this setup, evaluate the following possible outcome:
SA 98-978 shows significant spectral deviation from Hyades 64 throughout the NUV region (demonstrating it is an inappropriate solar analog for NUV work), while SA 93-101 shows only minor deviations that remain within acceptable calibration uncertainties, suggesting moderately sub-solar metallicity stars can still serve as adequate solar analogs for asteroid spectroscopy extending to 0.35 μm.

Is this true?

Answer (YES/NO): NO